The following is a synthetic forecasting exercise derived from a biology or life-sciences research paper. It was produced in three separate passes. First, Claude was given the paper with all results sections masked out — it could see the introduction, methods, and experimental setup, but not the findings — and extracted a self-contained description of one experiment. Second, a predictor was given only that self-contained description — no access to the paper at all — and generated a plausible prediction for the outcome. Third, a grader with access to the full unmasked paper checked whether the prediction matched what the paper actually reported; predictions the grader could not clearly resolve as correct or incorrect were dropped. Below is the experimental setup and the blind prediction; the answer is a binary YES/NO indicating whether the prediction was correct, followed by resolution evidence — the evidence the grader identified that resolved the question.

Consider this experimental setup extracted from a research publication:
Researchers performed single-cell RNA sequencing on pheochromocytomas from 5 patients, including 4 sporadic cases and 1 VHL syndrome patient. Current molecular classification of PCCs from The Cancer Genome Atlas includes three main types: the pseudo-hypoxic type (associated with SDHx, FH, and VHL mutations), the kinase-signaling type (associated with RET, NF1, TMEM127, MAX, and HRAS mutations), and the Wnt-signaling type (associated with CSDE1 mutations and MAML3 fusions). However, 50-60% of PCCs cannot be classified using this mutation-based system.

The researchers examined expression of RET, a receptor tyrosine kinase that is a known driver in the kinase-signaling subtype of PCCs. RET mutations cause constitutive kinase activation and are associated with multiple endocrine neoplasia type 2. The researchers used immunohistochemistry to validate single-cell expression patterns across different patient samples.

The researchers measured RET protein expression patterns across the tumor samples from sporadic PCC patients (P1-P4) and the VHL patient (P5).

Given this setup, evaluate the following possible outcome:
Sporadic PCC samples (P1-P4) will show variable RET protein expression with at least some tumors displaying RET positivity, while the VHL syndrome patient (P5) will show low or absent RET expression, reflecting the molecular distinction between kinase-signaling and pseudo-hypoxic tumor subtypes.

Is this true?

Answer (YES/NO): NO